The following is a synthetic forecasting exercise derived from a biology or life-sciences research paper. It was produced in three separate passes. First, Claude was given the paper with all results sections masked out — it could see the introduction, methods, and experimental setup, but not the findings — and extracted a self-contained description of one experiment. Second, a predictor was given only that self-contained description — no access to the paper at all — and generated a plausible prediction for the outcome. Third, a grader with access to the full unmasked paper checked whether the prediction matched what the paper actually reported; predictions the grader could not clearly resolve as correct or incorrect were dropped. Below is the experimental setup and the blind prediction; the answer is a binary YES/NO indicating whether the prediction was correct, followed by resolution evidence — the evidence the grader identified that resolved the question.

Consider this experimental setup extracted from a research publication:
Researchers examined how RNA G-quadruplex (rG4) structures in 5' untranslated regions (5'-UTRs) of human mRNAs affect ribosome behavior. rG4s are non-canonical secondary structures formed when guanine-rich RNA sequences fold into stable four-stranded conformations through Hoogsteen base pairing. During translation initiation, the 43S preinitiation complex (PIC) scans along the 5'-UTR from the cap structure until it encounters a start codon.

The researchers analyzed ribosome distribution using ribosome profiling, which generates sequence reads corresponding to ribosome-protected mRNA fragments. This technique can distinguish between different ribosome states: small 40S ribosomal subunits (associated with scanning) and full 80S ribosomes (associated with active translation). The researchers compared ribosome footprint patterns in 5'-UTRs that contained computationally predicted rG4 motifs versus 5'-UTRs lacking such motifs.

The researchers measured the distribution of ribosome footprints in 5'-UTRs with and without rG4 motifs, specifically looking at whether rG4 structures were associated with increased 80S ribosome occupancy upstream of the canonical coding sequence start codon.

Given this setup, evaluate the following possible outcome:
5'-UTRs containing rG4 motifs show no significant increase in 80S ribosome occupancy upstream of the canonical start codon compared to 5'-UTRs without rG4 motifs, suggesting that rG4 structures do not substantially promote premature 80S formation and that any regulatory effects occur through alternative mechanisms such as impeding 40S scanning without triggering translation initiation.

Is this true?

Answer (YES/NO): NO